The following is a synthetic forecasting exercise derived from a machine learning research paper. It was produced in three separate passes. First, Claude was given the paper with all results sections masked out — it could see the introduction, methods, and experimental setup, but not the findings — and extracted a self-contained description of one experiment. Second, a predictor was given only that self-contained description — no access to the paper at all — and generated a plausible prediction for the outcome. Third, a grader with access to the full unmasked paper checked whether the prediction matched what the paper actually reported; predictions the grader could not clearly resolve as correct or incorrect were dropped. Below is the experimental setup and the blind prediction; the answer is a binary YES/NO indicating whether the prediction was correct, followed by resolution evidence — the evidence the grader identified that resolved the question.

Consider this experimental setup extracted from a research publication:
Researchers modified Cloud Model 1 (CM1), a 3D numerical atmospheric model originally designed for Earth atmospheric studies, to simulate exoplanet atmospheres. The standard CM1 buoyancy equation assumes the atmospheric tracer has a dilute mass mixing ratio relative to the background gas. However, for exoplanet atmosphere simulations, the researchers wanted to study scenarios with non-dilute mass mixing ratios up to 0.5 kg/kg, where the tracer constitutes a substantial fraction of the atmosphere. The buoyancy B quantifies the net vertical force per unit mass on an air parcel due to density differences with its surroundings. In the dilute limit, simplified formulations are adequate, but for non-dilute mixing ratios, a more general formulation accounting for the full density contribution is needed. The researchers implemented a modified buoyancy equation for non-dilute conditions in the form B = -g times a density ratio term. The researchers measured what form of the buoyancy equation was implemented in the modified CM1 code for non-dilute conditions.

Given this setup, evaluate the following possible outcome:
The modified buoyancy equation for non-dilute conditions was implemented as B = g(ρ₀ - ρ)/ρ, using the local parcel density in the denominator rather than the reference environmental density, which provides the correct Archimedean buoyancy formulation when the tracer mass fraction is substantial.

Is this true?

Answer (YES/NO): NO